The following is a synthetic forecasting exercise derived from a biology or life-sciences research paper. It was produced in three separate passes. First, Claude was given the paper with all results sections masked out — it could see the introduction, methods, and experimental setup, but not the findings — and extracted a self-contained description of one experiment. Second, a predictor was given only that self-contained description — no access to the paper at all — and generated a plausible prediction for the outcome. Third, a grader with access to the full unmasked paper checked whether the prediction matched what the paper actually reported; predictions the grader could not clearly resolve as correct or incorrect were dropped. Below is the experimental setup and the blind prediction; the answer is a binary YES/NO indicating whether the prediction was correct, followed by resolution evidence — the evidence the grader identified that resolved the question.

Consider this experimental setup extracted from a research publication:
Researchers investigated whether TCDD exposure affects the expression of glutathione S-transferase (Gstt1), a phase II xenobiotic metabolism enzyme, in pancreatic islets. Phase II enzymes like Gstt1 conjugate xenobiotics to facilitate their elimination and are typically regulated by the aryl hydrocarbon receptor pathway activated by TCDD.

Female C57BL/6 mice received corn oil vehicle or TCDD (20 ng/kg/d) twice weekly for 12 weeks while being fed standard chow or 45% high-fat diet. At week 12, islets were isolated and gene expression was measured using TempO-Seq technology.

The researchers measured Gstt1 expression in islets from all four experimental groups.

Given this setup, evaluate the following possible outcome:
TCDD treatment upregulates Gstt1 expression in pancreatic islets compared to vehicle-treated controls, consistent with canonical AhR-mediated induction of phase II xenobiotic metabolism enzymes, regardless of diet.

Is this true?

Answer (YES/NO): NO